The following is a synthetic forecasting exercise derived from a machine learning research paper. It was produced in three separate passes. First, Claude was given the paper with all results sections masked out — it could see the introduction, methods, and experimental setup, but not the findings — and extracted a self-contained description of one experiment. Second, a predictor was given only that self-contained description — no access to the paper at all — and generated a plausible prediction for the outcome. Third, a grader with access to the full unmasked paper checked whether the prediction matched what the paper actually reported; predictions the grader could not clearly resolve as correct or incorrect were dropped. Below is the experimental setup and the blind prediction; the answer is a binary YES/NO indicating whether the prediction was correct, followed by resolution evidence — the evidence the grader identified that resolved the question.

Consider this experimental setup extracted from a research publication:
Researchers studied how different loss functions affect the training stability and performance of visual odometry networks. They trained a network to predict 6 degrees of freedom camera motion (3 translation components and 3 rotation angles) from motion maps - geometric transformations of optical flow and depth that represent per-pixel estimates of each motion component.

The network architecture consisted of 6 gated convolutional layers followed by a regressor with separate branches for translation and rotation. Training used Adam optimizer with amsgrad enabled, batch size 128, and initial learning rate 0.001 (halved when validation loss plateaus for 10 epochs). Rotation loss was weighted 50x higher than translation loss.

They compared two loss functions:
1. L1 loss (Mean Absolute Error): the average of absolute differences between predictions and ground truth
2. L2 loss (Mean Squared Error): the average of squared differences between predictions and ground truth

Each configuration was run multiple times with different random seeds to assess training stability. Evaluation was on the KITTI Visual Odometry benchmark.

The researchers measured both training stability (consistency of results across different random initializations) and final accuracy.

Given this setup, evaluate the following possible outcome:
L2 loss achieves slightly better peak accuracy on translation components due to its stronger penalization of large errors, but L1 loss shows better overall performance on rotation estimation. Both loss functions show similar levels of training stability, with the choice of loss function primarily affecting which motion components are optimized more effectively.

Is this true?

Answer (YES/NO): NO